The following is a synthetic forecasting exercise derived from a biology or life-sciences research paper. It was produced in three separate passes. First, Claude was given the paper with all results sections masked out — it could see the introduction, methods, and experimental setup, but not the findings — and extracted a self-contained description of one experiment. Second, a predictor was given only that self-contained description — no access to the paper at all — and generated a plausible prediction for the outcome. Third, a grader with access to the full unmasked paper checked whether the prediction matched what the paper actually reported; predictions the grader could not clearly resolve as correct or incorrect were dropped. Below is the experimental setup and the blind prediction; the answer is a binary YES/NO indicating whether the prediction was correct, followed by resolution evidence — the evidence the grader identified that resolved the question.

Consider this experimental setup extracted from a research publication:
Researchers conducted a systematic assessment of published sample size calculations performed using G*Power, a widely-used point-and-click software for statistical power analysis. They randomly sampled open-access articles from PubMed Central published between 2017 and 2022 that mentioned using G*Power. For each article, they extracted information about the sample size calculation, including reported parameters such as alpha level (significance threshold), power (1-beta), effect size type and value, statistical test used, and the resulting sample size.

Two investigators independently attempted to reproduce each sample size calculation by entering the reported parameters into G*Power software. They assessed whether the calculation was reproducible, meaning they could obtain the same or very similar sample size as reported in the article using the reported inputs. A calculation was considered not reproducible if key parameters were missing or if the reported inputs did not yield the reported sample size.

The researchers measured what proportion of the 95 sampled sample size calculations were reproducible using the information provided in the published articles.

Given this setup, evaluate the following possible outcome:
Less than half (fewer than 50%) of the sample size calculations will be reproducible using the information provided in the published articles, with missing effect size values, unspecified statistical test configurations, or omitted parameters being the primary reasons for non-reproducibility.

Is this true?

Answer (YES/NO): YES